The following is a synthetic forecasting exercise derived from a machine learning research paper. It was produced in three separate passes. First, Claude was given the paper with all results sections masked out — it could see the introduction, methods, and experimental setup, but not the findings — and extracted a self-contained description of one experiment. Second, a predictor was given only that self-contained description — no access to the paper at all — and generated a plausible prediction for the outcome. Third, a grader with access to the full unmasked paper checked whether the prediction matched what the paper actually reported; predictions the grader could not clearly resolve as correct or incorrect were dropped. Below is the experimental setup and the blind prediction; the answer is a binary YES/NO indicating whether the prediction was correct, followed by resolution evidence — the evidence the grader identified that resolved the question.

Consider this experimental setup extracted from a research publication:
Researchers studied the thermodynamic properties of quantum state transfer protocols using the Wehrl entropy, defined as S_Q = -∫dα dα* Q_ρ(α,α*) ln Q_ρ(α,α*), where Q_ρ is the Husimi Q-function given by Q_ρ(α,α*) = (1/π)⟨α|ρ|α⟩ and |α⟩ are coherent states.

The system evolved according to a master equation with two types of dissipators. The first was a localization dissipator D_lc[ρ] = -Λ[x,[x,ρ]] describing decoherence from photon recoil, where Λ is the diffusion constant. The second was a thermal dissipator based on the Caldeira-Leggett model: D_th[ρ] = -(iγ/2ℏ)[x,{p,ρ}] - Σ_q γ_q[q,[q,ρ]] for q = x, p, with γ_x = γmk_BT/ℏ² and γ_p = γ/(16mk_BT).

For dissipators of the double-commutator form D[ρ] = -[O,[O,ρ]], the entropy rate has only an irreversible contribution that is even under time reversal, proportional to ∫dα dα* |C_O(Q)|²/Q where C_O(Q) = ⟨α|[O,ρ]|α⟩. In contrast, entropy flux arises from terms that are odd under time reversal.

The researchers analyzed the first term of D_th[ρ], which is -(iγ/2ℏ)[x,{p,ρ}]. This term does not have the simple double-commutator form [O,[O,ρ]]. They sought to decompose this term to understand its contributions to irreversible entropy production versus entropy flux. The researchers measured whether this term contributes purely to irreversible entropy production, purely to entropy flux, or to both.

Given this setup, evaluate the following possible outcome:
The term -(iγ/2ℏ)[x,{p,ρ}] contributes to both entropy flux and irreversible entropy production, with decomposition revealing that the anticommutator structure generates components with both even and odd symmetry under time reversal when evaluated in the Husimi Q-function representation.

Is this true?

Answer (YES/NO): YES